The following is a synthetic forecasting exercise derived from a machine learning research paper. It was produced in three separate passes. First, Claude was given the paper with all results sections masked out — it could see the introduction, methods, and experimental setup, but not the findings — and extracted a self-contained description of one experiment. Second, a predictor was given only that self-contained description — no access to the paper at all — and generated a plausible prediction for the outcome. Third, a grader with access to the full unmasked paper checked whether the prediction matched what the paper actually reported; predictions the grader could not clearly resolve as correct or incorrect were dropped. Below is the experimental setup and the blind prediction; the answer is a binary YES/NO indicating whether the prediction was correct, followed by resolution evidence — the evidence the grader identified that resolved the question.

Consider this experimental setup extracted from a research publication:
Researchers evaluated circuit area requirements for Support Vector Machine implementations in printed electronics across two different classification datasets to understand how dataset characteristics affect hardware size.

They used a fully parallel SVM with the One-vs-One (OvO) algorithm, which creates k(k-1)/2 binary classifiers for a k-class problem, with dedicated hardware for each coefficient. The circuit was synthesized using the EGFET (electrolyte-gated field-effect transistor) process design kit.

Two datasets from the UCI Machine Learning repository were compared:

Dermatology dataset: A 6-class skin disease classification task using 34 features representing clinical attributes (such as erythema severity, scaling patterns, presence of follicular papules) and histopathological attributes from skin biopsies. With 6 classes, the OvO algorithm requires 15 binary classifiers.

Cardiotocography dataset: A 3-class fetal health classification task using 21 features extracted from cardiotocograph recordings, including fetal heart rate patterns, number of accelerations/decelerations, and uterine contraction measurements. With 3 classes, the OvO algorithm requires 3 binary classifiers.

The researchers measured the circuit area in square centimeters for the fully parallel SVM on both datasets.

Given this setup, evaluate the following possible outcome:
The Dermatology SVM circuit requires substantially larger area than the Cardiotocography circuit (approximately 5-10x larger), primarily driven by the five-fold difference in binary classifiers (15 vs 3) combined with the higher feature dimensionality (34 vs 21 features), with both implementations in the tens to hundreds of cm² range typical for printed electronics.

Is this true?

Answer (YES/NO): NO